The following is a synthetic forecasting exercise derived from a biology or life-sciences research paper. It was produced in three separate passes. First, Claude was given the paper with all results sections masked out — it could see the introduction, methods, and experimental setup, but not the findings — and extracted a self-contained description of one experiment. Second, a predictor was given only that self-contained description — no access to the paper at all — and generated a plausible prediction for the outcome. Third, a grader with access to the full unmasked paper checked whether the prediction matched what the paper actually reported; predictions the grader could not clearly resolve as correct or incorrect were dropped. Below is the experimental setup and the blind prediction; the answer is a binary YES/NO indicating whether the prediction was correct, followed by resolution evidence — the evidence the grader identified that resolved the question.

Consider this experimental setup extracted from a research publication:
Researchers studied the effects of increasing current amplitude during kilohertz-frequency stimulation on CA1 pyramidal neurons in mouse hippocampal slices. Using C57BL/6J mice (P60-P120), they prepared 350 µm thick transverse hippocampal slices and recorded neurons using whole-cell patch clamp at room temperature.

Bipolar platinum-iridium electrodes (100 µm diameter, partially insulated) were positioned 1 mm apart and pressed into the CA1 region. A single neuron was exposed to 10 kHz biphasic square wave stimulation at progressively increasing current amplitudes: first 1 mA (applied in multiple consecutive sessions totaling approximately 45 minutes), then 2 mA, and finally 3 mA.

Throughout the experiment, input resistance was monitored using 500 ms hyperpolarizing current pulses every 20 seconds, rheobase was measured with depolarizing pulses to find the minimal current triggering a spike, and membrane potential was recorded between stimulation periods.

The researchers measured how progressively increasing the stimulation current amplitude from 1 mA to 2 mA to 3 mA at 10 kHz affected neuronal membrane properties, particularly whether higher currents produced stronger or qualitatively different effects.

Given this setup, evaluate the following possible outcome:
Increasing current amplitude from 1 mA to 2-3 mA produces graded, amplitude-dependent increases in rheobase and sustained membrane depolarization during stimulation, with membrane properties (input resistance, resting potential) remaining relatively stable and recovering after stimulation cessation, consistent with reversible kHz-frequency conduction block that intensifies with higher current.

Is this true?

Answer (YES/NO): NO